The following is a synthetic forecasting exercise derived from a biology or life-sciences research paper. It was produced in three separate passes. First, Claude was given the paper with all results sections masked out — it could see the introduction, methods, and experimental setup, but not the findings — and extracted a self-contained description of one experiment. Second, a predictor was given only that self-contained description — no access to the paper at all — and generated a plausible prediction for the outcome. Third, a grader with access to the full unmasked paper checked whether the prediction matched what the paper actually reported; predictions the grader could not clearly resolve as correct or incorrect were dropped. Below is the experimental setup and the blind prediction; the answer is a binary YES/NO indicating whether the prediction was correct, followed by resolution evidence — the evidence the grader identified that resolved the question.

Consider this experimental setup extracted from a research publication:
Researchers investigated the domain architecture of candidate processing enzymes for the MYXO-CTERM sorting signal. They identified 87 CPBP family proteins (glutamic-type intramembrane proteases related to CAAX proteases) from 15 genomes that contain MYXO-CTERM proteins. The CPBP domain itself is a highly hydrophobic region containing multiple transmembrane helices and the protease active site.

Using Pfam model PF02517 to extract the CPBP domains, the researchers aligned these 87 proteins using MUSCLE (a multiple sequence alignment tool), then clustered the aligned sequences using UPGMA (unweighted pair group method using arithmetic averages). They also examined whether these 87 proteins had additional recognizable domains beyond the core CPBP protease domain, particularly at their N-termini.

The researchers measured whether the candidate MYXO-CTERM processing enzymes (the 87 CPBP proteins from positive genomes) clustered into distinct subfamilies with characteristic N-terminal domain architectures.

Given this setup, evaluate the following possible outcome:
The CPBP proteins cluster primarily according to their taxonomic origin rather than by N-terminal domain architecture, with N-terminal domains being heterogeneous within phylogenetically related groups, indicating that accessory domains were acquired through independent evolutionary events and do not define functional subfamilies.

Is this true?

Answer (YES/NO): NO